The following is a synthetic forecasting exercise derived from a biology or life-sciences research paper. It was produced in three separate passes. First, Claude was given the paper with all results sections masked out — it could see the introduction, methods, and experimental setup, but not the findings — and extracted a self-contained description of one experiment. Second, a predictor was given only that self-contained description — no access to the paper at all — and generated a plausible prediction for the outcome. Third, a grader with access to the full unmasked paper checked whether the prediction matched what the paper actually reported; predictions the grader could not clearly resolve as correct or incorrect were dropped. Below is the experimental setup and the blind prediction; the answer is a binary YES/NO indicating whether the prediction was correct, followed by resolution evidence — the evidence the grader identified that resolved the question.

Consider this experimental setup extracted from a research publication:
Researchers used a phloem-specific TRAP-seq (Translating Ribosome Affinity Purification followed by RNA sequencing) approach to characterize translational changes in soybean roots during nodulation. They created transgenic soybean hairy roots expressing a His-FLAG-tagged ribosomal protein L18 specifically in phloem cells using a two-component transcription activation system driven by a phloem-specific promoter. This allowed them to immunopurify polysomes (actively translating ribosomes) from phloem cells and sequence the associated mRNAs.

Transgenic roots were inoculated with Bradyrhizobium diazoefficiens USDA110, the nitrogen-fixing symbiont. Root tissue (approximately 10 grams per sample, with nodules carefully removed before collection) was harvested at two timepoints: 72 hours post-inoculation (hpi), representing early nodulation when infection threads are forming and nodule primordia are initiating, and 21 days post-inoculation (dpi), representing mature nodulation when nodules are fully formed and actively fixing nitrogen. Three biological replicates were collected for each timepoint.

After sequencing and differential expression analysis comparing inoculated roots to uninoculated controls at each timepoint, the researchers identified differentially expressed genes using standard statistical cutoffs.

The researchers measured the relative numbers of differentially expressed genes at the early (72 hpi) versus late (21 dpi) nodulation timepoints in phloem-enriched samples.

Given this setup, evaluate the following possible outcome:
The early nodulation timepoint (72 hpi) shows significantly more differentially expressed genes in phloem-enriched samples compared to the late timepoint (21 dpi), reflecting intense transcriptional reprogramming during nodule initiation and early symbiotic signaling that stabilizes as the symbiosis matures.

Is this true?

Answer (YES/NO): NO